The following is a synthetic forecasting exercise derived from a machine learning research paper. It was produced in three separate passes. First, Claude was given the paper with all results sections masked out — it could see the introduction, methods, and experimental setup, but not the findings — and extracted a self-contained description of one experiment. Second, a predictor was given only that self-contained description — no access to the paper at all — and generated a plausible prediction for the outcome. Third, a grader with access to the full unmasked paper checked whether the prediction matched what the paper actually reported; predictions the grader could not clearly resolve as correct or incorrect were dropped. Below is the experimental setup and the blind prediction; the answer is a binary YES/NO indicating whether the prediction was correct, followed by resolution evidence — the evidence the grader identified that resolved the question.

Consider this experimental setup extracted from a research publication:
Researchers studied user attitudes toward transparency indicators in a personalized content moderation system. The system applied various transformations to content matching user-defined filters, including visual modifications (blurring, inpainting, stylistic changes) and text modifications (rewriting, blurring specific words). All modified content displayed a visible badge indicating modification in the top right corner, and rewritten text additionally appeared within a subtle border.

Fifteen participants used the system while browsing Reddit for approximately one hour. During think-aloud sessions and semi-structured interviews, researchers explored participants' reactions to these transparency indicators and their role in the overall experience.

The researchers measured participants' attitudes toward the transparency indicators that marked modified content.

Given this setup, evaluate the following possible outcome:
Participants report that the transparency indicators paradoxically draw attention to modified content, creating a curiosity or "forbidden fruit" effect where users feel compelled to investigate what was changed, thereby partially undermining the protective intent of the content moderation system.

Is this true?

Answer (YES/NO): NO